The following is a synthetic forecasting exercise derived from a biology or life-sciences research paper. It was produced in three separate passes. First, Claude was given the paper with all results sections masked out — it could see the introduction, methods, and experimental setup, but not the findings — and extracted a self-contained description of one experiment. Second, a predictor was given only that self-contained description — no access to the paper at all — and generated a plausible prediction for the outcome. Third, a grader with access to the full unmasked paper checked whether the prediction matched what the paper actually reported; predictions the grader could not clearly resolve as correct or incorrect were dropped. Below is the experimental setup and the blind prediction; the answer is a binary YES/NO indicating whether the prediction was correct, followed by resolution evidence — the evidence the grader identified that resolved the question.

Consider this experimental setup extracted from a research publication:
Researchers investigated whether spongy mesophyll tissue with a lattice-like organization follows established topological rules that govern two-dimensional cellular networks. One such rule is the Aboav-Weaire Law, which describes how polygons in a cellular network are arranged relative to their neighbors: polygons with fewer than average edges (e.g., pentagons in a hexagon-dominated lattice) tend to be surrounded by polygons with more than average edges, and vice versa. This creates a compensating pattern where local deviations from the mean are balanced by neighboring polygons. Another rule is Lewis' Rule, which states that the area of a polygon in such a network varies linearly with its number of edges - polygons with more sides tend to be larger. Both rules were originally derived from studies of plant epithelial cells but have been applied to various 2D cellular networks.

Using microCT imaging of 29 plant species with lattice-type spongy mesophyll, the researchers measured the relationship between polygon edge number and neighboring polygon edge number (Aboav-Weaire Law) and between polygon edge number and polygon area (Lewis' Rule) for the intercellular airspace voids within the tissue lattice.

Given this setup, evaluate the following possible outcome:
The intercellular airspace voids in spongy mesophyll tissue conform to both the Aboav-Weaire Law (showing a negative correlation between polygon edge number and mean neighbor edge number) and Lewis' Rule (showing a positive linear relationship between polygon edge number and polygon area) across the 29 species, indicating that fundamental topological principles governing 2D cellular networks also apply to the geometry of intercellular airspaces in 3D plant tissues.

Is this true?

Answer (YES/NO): YES